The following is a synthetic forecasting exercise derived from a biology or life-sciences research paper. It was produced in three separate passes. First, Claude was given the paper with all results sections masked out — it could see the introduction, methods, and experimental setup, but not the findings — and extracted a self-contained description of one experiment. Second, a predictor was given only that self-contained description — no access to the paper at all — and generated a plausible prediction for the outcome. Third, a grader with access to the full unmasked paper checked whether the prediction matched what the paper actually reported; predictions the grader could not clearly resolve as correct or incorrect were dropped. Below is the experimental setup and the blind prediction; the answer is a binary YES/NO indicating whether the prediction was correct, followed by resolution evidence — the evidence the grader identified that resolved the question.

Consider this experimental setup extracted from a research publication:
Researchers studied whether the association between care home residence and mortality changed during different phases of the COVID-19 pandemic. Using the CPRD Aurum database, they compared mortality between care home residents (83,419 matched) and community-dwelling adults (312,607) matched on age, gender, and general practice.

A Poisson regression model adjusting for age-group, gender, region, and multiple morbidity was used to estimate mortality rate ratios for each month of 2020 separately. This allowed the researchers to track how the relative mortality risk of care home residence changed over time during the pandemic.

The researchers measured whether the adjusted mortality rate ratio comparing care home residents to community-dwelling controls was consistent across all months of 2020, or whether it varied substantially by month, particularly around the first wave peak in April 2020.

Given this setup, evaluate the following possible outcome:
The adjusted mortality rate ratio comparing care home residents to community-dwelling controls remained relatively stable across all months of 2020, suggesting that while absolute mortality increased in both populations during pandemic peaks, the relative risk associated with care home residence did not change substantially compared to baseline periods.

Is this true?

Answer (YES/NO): NO